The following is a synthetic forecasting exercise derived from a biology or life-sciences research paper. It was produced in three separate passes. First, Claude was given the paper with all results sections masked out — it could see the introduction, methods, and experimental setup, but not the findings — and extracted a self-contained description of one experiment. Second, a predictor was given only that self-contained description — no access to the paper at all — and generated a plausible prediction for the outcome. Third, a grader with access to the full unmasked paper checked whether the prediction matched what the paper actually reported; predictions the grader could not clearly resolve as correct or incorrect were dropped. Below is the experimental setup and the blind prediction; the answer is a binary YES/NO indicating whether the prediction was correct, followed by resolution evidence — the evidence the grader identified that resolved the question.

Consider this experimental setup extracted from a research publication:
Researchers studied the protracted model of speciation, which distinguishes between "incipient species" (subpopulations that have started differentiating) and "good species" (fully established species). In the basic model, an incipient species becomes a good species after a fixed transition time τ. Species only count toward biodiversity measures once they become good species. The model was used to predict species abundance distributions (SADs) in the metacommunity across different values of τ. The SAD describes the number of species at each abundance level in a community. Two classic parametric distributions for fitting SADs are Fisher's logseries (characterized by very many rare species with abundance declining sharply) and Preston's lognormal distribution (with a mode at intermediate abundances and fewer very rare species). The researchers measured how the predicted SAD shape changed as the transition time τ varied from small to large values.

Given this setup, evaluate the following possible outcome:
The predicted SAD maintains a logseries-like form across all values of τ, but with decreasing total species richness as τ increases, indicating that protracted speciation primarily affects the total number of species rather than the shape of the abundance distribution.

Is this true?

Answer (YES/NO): NO